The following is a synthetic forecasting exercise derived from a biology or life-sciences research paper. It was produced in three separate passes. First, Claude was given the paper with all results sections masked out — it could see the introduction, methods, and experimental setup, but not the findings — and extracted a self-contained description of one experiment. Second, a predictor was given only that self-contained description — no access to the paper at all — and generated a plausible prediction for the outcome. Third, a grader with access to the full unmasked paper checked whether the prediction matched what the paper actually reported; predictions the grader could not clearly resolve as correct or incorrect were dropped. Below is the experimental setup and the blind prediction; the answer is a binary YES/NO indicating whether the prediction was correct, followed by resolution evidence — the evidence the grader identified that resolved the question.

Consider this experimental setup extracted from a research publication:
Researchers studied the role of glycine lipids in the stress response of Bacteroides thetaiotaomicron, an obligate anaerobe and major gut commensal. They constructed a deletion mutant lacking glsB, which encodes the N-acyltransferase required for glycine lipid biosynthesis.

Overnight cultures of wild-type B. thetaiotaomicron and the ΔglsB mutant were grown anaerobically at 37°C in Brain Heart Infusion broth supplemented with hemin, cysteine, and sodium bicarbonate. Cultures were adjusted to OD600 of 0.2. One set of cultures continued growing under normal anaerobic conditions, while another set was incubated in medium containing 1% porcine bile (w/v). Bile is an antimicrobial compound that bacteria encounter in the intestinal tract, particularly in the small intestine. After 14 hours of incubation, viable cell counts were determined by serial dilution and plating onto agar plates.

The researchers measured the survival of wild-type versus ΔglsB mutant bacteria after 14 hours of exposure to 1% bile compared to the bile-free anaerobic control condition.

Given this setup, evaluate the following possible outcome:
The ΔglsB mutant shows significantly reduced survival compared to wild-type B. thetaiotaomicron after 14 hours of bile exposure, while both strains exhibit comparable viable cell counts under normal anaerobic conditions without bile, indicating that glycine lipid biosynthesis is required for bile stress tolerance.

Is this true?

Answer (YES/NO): YES